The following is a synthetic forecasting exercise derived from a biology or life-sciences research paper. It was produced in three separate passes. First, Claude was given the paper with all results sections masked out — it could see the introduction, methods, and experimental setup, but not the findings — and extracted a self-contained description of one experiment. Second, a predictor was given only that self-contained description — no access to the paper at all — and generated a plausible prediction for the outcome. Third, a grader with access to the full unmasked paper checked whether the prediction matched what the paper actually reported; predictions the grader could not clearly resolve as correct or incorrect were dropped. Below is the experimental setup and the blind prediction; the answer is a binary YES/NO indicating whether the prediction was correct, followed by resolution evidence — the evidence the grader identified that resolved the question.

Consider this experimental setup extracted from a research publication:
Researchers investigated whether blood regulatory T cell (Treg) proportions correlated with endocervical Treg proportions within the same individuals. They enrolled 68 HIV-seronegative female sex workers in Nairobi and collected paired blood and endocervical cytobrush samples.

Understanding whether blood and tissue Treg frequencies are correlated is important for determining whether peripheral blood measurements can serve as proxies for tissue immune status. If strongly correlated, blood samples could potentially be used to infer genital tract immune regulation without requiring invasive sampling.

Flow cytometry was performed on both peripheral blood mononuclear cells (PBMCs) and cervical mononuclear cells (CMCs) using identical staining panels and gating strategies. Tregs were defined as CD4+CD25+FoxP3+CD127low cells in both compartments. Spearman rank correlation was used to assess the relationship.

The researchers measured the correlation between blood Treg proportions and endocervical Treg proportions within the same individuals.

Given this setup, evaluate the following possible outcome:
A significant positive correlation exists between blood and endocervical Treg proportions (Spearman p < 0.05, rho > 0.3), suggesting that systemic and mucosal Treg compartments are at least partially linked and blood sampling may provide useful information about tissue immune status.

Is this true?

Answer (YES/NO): YES